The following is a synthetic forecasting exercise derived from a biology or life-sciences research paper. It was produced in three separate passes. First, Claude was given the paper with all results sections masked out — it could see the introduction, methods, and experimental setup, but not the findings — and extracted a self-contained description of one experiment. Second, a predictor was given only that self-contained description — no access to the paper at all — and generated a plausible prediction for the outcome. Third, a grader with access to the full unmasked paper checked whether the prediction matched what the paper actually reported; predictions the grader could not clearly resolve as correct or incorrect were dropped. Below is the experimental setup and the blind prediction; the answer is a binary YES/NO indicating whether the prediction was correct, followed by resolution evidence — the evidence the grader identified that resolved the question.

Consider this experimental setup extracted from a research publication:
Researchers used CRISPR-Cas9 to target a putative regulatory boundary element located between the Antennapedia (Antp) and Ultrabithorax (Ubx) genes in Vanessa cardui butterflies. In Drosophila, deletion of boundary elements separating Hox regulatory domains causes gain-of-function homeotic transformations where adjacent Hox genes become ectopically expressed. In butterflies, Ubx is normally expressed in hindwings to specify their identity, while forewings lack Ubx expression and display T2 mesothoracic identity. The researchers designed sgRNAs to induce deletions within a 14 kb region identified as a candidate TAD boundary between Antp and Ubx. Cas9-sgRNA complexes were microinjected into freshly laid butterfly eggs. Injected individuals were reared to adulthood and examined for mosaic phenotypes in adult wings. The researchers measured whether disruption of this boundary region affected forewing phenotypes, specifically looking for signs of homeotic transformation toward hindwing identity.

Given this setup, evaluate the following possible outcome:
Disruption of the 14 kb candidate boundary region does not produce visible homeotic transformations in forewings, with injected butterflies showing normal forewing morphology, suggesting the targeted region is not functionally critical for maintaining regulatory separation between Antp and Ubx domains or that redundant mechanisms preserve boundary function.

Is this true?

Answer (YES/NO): NO